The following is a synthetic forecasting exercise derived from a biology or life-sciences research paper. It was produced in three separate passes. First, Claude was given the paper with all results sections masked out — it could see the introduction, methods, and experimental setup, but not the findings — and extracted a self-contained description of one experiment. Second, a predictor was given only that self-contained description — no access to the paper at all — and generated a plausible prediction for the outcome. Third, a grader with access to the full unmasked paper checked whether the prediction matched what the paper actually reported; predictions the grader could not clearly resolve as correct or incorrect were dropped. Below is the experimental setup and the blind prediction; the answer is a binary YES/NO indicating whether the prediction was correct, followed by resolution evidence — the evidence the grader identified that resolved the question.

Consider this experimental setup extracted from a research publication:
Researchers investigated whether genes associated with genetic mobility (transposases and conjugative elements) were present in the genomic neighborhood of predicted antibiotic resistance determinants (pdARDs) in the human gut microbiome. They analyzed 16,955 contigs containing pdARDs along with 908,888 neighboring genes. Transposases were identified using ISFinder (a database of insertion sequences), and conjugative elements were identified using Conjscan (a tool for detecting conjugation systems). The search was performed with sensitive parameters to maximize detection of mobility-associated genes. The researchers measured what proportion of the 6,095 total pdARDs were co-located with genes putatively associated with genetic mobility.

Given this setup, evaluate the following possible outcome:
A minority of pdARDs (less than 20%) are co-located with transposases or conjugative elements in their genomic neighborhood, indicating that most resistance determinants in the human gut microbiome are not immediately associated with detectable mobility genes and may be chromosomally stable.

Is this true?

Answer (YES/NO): YES